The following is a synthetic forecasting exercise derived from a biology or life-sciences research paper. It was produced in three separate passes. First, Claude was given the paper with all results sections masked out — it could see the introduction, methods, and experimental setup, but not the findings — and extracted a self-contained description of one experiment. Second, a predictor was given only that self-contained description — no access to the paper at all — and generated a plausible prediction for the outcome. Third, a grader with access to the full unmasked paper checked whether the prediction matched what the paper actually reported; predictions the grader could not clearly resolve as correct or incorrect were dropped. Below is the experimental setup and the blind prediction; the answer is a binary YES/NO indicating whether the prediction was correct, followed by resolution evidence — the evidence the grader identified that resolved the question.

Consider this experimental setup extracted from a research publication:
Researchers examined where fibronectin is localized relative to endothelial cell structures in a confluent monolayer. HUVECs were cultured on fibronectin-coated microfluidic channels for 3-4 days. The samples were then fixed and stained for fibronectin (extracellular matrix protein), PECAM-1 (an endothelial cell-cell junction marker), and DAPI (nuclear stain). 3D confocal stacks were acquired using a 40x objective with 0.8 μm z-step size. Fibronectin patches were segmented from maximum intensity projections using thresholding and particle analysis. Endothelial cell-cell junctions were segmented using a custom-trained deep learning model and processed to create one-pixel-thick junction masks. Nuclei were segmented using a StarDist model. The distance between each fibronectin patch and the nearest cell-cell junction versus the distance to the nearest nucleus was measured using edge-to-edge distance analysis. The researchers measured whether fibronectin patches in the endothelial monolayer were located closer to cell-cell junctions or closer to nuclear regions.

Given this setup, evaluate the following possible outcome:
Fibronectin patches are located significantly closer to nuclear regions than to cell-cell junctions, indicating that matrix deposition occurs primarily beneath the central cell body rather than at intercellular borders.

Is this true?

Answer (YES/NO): NO